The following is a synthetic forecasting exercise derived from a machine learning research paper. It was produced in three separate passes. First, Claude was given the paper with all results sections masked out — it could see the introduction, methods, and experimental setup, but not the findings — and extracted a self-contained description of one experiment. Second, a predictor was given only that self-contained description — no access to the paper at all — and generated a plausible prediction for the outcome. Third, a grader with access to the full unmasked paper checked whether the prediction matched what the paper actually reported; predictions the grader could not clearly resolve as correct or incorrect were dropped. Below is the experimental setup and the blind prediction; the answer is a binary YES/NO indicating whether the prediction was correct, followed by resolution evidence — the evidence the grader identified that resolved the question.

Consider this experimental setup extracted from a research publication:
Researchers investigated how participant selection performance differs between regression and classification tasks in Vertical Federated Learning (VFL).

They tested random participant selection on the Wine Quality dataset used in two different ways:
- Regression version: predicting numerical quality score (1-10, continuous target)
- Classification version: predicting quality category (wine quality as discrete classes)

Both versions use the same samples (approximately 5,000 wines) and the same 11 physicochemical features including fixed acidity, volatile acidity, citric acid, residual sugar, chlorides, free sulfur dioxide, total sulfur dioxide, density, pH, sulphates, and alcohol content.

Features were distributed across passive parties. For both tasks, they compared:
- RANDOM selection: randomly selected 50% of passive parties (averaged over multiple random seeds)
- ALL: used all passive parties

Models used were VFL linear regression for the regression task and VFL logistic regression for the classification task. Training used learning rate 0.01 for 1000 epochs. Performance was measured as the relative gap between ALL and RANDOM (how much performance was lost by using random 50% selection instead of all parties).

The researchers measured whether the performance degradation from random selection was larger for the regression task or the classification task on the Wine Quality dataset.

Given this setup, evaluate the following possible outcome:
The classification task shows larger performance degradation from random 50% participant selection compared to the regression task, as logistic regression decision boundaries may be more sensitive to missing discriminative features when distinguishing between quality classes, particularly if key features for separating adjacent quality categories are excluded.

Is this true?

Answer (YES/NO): NO